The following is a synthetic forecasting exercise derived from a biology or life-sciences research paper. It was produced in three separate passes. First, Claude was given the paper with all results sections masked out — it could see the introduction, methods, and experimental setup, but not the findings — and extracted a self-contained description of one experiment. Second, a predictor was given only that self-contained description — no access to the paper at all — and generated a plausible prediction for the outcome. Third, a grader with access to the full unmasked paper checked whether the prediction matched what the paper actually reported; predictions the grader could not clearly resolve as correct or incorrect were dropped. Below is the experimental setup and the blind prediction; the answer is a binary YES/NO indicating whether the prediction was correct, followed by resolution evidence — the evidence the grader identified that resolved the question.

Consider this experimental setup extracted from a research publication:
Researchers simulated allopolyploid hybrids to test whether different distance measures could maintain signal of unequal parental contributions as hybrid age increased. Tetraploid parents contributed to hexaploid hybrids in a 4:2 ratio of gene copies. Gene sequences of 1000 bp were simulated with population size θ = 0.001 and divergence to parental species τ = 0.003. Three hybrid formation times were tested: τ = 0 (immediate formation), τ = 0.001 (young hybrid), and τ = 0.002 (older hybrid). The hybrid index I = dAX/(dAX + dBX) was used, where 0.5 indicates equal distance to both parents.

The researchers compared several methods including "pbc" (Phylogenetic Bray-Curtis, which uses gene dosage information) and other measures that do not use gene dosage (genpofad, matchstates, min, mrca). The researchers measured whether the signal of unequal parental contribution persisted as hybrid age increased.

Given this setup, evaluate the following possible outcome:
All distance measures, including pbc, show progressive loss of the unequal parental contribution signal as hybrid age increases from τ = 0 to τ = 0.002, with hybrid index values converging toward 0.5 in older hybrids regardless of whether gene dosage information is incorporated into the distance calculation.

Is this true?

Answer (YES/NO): NO